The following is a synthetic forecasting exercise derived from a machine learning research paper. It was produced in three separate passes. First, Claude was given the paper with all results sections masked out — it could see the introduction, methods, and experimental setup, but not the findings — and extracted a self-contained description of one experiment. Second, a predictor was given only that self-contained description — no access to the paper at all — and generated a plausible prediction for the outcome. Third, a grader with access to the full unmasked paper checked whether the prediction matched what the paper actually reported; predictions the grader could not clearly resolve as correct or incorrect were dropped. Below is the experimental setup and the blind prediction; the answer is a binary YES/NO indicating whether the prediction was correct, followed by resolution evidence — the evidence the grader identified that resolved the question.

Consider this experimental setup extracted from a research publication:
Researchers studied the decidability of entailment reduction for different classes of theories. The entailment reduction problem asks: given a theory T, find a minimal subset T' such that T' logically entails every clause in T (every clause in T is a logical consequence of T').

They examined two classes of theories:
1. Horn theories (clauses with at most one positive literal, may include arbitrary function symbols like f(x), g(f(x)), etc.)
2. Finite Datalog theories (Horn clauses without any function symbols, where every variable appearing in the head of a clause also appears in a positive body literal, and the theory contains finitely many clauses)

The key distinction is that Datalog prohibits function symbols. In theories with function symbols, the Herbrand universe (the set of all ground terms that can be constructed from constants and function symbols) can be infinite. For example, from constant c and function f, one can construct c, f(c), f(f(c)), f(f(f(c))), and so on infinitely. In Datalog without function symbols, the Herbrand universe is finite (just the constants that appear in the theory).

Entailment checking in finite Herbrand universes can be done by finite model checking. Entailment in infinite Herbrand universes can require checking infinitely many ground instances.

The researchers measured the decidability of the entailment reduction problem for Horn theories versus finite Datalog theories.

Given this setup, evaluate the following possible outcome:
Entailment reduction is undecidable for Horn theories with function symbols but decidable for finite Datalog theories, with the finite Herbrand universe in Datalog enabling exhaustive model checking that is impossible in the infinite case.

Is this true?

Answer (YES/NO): YES